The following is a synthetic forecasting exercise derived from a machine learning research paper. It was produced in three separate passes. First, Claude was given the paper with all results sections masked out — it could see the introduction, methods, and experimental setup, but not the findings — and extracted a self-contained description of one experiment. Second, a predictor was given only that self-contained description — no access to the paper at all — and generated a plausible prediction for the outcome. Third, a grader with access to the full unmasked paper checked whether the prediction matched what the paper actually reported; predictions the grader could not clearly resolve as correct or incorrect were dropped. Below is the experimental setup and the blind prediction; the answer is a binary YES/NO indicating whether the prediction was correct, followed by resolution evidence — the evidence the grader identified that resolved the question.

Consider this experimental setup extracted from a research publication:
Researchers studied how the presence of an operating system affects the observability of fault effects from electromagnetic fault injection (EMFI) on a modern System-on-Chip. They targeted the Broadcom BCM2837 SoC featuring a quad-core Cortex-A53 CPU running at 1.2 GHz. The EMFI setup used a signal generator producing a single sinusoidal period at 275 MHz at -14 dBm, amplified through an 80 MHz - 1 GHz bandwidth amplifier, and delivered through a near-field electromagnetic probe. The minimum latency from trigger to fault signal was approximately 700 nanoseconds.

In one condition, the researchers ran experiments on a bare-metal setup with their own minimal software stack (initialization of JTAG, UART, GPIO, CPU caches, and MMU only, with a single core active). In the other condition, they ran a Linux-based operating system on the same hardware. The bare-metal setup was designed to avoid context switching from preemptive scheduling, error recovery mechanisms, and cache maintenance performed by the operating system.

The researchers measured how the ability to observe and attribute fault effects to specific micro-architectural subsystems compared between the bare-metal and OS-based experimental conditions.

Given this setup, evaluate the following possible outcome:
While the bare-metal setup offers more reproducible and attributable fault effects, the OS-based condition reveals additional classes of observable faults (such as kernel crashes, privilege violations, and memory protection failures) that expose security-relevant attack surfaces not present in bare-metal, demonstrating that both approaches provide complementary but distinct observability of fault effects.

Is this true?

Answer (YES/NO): NO